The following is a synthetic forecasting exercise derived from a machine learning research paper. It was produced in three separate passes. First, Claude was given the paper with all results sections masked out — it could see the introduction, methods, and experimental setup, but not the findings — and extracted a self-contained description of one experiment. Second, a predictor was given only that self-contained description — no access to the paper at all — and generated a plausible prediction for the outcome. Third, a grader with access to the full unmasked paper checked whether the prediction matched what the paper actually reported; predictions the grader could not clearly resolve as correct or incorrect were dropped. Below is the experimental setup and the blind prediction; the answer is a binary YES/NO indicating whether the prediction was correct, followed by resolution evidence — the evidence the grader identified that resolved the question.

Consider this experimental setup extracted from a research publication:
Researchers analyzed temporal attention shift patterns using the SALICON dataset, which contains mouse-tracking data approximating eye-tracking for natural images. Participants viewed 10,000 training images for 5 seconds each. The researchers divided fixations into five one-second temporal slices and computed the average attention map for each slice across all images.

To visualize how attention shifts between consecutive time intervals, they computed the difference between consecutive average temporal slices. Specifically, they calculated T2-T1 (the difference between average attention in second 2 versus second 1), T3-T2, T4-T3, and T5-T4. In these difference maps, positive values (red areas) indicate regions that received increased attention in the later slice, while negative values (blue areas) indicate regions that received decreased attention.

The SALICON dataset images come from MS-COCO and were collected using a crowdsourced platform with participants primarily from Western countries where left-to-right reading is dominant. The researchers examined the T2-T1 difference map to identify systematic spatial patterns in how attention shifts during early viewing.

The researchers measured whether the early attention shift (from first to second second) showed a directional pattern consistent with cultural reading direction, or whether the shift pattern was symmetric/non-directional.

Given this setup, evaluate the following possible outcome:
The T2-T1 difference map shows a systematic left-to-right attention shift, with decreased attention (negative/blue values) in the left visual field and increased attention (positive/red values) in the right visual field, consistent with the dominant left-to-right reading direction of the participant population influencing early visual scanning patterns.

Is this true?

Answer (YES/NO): YES